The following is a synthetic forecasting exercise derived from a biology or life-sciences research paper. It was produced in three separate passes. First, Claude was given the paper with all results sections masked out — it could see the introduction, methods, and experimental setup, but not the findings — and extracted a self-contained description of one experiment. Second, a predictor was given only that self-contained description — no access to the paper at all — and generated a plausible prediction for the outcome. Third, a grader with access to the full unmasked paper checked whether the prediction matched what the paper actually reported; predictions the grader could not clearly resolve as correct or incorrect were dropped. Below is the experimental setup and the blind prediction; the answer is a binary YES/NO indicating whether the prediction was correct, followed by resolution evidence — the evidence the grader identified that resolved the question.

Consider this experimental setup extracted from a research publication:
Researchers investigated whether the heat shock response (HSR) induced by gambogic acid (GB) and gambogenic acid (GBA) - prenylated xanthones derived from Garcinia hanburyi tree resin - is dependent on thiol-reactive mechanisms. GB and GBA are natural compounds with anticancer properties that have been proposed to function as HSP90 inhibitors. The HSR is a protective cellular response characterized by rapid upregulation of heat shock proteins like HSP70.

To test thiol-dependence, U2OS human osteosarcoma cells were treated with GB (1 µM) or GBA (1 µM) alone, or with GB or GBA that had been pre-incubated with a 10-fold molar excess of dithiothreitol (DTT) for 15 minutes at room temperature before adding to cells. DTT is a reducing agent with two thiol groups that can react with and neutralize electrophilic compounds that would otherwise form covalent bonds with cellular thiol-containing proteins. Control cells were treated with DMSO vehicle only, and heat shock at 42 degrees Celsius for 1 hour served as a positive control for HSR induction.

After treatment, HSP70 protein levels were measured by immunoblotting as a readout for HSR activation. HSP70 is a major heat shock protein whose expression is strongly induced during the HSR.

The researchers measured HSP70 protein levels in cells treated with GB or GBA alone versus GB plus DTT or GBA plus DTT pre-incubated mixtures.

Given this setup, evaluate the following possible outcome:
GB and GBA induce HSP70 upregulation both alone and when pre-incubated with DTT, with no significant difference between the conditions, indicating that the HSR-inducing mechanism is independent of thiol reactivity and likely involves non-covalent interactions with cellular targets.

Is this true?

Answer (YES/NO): NO